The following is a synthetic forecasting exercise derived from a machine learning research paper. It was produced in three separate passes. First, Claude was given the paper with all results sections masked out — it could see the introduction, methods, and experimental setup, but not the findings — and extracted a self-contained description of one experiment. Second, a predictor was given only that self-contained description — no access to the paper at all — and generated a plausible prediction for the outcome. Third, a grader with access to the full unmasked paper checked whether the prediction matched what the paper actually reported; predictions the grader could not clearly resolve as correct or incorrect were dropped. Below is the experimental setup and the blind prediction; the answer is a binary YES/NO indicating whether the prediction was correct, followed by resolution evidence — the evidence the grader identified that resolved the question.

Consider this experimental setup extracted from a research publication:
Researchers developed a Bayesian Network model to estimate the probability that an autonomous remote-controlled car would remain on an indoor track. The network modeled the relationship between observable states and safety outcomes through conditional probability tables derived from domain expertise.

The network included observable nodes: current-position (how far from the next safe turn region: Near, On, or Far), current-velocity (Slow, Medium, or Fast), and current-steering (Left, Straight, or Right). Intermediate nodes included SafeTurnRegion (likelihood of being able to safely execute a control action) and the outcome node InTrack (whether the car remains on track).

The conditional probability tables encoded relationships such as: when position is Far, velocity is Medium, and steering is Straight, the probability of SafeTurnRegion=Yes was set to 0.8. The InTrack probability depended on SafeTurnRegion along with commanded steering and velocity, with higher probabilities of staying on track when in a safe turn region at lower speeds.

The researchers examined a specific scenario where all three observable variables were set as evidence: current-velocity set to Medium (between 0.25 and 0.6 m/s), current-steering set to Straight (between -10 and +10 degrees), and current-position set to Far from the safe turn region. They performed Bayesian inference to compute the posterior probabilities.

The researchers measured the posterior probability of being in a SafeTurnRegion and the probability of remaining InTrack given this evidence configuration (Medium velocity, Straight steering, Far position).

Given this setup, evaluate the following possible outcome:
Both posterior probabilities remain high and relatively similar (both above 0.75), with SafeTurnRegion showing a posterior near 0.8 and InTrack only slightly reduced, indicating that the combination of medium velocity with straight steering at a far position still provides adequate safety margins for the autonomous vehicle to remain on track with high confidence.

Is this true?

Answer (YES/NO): YES